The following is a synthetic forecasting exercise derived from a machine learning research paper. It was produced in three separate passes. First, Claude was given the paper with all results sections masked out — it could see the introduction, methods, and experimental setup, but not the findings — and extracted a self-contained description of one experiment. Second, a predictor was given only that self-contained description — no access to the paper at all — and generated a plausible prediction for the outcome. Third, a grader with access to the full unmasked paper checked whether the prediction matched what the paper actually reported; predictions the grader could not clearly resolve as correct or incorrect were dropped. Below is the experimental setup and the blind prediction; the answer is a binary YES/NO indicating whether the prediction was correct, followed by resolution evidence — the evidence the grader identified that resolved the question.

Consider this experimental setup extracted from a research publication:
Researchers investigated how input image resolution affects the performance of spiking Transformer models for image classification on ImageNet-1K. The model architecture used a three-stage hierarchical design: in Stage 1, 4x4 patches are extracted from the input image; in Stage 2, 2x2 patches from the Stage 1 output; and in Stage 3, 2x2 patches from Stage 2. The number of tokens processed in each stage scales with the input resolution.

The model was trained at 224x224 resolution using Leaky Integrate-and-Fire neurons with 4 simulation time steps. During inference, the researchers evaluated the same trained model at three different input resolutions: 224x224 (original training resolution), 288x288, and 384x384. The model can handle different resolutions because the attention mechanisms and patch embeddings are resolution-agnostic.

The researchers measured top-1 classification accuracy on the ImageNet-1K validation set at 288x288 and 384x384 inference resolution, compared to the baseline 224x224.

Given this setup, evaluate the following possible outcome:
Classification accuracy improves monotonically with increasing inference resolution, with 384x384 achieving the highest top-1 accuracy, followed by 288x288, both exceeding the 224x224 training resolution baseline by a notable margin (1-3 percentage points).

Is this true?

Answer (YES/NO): NO